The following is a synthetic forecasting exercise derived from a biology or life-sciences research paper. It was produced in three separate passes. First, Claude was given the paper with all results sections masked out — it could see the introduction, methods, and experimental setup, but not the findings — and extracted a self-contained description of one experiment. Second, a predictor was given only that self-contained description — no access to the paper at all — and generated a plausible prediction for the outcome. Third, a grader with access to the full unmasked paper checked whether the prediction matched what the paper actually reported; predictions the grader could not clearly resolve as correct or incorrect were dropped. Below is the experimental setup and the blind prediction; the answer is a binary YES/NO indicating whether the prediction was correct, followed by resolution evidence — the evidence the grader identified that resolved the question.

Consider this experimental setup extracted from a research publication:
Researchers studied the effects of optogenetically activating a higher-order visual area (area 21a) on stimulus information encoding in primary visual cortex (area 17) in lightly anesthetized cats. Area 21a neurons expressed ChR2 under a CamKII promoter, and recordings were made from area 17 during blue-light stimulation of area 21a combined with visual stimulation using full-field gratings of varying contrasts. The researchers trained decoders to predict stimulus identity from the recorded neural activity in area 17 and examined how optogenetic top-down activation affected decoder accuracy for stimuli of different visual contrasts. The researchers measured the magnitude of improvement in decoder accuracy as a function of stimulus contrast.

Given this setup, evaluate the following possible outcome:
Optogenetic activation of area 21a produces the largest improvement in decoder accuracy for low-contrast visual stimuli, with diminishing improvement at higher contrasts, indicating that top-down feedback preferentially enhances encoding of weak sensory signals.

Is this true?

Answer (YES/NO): YES